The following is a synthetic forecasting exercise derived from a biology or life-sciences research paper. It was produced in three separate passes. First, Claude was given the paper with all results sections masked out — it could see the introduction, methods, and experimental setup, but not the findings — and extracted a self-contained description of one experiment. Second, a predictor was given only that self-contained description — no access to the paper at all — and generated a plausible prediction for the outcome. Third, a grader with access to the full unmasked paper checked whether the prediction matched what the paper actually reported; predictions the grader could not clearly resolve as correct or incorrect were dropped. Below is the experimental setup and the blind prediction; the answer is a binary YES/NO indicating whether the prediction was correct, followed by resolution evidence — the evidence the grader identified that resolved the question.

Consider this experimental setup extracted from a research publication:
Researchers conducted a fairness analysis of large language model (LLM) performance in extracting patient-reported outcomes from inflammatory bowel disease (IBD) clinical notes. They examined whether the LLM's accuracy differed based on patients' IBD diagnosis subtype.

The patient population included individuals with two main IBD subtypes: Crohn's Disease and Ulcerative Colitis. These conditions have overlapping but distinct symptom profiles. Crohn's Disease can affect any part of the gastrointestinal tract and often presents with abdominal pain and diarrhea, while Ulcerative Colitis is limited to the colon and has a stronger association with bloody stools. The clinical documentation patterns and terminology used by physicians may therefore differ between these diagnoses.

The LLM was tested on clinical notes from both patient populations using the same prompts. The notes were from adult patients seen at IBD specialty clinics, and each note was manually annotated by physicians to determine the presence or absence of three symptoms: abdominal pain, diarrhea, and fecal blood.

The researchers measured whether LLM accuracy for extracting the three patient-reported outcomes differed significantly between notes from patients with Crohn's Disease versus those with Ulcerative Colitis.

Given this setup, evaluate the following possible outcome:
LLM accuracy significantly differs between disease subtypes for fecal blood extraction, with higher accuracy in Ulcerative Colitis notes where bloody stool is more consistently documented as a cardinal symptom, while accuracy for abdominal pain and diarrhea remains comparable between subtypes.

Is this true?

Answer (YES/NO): NO